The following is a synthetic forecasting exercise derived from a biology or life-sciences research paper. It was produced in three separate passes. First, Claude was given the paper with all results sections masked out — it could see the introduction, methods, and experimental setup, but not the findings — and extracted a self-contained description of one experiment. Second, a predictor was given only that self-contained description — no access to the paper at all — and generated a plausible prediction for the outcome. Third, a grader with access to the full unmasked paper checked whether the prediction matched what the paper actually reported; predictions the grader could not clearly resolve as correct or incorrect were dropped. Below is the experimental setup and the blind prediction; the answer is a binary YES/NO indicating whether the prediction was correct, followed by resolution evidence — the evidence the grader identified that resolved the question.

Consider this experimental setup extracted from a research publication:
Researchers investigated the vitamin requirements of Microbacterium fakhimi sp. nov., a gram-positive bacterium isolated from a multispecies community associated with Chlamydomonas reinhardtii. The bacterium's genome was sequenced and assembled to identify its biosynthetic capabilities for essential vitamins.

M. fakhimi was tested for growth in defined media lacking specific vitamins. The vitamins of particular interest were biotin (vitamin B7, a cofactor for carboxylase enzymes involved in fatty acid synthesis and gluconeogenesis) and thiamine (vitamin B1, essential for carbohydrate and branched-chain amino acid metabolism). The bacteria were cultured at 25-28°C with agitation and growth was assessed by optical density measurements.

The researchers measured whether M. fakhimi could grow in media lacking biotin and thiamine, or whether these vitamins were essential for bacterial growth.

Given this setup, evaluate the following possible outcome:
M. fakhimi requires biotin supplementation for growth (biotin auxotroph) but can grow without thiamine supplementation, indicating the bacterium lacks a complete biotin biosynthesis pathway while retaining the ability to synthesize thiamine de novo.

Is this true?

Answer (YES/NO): NO